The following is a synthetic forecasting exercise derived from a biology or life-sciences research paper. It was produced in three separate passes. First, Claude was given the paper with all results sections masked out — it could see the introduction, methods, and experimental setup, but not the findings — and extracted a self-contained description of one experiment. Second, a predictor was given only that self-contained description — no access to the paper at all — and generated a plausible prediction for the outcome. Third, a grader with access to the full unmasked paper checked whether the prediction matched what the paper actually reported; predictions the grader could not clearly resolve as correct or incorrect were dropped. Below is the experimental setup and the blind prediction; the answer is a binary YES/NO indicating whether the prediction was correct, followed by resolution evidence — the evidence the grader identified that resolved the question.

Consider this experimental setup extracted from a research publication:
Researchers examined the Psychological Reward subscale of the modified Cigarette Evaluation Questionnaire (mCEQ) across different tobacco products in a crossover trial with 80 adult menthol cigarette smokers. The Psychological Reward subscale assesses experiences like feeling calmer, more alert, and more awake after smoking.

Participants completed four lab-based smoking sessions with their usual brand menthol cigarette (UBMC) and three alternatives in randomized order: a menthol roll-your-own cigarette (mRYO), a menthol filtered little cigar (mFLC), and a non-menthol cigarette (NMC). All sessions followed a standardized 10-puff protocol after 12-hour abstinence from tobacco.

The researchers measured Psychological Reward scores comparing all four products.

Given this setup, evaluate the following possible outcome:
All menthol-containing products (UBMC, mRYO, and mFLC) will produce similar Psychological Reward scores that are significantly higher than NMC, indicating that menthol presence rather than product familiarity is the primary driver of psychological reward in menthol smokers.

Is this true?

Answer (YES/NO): NO